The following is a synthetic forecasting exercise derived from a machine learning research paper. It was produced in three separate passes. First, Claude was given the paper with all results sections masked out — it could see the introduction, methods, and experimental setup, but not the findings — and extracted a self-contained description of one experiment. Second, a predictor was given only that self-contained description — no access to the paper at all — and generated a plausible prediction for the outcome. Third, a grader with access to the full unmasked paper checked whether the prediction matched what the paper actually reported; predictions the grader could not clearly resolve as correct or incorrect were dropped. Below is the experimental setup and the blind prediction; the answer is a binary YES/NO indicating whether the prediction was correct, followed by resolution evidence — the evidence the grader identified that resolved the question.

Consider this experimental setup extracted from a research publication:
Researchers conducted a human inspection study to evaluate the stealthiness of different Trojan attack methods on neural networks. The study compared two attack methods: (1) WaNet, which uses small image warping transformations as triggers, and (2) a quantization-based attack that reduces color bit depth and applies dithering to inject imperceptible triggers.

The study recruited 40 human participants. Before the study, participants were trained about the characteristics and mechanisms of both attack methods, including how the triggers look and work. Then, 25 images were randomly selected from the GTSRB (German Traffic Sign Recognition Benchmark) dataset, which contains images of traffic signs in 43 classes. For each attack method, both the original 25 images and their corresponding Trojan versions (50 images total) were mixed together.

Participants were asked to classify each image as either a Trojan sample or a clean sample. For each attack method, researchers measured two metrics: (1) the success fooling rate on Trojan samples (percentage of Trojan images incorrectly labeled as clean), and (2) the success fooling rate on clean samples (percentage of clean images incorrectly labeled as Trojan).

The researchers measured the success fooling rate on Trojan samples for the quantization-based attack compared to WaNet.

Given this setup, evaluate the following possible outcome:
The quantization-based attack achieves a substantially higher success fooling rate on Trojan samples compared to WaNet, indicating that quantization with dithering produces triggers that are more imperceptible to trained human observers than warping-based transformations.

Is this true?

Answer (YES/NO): YES